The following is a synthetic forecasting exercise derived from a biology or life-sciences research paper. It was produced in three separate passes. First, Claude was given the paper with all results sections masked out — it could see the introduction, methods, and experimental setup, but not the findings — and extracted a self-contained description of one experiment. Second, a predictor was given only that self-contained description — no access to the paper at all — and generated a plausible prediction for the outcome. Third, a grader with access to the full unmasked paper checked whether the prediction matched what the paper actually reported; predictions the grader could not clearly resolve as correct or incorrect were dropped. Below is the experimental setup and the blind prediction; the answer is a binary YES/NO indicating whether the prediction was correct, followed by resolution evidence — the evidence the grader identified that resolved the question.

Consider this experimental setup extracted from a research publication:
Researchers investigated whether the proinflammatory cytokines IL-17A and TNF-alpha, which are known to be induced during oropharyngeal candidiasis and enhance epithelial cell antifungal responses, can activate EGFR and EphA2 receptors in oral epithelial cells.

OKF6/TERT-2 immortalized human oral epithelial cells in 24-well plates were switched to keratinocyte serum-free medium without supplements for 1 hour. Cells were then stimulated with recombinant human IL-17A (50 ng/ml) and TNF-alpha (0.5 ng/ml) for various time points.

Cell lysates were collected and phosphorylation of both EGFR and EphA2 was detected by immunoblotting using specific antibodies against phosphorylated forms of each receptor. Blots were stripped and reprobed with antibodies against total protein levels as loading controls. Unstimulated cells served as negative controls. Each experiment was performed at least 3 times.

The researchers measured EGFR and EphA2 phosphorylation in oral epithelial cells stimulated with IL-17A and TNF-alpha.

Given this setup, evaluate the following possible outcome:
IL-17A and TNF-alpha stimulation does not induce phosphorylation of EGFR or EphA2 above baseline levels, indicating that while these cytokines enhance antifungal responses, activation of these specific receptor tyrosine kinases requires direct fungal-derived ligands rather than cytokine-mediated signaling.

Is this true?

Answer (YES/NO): NO